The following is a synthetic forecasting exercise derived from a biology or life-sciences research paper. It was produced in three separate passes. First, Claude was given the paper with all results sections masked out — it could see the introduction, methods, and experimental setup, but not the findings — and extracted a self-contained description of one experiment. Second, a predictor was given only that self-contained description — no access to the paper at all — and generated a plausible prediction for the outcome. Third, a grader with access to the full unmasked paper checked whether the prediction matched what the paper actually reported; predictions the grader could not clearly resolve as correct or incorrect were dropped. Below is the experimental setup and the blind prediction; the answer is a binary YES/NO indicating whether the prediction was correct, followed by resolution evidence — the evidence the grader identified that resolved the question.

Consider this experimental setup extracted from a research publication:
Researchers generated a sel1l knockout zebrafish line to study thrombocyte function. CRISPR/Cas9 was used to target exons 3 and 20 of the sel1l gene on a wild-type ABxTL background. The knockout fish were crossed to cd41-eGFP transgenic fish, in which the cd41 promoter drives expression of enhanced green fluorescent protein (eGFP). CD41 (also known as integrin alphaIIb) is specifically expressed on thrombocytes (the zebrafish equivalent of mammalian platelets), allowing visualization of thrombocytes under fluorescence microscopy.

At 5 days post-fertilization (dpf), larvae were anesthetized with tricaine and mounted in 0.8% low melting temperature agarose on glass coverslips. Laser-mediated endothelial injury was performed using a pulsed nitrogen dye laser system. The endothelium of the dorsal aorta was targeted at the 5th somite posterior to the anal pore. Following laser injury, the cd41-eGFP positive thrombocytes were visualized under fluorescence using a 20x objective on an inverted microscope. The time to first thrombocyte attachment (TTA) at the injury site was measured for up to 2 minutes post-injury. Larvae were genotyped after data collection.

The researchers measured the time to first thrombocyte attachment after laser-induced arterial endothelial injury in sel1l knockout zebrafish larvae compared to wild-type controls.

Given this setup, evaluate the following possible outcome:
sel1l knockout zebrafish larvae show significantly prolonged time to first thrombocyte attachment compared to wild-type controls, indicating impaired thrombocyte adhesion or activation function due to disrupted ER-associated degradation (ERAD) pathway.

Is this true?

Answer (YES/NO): NO